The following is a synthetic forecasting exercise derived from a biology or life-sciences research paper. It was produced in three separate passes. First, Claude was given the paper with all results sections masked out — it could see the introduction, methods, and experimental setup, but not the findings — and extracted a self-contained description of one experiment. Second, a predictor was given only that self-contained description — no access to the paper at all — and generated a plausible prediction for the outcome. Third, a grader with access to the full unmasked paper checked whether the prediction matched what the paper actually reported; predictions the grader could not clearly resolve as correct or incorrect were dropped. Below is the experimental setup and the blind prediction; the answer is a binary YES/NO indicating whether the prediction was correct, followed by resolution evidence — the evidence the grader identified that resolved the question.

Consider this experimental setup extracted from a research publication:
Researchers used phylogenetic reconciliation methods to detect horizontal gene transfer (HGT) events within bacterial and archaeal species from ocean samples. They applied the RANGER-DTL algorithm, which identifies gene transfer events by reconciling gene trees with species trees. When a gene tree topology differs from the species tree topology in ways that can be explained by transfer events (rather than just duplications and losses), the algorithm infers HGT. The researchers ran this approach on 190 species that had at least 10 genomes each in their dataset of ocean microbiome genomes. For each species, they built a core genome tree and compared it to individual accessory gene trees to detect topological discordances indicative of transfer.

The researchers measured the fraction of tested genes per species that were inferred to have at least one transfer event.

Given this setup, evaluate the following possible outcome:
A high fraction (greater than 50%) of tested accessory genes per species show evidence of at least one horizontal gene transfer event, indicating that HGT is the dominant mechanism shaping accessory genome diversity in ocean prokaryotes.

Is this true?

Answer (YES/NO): NO